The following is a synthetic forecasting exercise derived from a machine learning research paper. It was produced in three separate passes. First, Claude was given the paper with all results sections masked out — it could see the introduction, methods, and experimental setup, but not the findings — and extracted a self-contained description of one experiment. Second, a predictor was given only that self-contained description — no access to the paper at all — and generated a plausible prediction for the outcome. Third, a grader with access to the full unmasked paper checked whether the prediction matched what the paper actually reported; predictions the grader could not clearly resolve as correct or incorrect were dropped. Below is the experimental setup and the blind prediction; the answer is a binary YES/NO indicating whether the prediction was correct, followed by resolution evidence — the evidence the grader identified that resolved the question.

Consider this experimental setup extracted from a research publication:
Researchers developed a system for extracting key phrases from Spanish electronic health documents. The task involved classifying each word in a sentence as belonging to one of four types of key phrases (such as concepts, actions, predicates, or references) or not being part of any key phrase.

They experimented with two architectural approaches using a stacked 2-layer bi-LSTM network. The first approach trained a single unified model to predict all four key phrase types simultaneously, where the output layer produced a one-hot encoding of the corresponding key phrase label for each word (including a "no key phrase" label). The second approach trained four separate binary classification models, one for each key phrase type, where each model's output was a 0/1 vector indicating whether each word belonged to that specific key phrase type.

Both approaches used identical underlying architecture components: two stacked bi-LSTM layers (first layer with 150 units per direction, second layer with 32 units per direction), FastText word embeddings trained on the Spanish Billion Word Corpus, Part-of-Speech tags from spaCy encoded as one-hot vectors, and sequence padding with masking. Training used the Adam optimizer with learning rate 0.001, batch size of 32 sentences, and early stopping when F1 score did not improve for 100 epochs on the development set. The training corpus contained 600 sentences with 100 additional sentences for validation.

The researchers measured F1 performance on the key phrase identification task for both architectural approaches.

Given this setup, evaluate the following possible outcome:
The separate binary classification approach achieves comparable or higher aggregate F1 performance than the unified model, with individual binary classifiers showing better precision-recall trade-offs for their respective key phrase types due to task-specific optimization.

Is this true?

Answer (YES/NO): YES